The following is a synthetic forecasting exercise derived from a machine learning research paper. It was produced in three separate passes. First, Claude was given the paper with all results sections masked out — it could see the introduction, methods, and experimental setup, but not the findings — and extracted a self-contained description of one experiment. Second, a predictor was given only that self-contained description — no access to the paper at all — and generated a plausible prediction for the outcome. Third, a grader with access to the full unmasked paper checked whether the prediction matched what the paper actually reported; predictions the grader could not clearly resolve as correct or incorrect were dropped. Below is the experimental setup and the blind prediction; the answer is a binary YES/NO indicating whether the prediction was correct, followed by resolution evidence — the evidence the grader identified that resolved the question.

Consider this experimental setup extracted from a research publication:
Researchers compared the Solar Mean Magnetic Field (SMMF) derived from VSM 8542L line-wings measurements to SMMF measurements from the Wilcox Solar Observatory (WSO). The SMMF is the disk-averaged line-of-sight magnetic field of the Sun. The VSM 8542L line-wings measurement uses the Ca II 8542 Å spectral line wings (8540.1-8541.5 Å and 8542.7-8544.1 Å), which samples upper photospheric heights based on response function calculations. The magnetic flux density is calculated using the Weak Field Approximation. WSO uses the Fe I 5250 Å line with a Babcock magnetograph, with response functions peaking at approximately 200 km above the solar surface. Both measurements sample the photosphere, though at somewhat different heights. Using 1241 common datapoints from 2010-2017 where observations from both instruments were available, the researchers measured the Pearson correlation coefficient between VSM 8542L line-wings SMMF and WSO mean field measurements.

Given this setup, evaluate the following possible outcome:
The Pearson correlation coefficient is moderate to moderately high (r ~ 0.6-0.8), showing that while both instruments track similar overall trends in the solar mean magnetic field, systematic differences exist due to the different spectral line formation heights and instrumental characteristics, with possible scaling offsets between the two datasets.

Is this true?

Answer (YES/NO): NO